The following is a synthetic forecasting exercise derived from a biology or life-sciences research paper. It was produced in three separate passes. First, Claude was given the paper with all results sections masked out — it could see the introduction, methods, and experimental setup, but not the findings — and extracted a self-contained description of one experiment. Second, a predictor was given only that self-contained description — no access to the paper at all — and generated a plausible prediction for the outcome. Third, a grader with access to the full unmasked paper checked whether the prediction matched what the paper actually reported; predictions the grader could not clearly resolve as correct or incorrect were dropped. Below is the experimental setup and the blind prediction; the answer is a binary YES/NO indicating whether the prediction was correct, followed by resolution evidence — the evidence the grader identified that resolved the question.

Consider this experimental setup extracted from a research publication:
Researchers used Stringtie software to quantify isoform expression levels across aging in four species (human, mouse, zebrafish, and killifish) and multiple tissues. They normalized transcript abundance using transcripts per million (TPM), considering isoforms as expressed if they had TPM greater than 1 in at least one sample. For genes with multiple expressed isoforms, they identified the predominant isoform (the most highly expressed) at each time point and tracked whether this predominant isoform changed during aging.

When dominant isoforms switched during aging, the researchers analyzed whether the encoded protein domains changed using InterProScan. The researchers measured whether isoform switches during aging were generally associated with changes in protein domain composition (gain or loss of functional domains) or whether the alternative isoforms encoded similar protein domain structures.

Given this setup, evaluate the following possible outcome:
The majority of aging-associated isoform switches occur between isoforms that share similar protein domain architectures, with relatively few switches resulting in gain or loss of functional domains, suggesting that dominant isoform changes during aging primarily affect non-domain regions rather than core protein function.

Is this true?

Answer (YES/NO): YES